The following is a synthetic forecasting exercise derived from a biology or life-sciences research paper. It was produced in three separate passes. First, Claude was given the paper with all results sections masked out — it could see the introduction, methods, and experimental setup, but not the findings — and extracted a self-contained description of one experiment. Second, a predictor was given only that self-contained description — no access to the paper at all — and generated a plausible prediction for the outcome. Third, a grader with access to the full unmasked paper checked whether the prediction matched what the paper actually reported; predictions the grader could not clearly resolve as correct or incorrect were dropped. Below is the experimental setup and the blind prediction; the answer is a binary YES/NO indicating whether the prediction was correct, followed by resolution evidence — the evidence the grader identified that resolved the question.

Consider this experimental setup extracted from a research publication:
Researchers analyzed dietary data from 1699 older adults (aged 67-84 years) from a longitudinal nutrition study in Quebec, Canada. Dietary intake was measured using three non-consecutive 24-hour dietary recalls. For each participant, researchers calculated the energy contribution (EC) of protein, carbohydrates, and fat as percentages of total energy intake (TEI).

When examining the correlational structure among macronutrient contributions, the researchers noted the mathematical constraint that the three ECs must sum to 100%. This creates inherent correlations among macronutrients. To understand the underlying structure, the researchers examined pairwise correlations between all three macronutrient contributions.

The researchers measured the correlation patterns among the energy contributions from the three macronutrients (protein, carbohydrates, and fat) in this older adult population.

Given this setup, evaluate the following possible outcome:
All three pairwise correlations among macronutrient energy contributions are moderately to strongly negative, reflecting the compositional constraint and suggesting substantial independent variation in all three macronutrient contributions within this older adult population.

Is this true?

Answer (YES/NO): NO